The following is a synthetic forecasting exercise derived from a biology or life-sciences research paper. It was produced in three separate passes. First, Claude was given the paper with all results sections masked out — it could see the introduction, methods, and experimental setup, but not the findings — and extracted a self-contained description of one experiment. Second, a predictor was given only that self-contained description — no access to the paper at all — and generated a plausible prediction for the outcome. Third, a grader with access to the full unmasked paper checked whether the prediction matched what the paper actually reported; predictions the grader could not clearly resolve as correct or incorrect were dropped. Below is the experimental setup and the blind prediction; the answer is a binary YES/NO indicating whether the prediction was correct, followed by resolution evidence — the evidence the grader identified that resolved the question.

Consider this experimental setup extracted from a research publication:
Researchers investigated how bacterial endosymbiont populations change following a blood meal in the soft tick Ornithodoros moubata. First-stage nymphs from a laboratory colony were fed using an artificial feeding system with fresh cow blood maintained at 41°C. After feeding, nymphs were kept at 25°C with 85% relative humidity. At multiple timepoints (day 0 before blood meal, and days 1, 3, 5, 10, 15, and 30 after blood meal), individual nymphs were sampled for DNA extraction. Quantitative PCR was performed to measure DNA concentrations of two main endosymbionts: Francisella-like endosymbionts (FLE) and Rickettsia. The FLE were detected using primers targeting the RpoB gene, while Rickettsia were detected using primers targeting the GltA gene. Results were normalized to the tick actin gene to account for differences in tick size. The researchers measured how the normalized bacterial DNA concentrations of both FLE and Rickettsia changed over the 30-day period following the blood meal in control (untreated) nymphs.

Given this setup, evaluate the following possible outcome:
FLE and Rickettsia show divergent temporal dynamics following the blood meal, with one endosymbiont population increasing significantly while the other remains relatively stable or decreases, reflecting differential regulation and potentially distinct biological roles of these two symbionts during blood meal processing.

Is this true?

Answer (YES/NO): YES